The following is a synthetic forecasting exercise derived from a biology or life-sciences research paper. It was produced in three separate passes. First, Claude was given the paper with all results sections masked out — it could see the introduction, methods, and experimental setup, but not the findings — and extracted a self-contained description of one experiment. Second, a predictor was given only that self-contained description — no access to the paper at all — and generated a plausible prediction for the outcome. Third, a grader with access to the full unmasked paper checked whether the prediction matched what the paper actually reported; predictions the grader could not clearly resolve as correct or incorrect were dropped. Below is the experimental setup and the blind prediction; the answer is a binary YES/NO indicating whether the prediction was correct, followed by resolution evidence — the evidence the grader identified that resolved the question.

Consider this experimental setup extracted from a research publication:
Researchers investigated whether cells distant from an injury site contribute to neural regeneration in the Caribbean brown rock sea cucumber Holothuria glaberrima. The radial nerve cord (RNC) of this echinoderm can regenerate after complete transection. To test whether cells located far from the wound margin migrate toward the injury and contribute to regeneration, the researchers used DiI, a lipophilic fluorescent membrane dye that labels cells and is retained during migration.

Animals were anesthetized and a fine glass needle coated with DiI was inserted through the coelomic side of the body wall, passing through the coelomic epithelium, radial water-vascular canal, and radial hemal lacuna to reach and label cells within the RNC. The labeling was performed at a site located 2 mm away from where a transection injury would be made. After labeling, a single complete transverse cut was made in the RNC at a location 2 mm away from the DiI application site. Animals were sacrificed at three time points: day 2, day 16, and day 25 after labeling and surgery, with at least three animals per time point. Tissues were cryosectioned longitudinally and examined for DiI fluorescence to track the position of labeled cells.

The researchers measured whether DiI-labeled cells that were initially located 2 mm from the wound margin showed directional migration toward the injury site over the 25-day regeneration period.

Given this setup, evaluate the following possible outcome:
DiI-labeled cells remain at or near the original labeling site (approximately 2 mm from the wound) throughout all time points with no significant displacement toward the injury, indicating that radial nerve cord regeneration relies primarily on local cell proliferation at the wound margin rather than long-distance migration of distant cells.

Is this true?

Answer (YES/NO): NO